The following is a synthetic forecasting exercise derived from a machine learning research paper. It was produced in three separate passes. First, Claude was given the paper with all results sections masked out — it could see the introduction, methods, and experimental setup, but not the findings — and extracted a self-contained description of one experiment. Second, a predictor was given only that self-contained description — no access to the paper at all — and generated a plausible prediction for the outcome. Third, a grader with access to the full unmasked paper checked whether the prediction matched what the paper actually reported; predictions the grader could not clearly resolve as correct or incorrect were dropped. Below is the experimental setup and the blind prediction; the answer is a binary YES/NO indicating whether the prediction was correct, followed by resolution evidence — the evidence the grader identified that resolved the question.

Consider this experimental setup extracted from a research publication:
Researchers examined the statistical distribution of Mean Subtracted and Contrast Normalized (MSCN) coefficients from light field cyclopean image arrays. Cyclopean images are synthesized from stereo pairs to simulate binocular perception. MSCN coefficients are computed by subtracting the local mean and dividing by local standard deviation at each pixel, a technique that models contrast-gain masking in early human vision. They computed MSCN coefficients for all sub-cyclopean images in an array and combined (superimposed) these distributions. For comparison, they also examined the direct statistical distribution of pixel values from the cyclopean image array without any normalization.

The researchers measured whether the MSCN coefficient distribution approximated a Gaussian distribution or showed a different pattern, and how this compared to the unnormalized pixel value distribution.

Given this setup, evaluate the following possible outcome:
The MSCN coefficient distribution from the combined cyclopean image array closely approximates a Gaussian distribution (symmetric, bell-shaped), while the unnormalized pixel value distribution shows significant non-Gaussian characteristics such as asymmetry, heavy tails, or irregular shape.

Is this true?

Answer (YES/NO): YES